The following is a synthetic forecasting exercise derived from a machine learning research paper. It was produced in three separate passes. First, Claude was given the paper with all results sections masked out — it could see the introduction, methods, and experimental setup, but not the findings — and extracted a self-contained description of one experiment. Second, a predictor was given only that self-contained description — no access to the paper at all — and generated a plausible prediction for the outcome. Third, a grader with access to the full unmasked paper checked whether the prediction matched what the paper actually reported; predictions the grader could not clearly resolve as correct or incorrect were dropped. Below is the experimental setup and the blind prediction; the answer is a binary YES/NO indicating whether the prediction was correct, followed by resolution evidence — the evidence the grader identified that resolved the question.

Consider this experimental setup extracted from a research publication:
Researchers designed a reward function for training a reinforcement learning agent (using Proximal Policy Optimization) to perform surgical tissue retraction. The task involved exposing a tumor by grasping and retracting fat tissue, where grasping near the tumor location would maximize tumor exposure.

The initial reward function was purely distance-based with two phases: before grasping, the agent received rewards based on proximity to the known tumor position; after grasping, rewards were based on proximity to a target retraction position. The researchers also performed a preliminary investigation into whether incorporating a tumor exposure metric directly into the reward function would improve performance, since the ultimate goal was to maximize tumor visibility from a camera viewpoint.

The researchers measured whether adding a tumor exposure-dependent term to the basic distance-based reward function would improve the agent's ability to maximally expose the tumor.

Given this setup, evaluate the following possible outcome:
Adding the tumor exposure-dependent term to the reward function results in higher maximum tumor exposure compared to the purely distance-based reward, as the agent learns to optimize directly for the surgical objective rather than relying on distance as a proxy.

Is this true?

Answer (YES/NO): NO